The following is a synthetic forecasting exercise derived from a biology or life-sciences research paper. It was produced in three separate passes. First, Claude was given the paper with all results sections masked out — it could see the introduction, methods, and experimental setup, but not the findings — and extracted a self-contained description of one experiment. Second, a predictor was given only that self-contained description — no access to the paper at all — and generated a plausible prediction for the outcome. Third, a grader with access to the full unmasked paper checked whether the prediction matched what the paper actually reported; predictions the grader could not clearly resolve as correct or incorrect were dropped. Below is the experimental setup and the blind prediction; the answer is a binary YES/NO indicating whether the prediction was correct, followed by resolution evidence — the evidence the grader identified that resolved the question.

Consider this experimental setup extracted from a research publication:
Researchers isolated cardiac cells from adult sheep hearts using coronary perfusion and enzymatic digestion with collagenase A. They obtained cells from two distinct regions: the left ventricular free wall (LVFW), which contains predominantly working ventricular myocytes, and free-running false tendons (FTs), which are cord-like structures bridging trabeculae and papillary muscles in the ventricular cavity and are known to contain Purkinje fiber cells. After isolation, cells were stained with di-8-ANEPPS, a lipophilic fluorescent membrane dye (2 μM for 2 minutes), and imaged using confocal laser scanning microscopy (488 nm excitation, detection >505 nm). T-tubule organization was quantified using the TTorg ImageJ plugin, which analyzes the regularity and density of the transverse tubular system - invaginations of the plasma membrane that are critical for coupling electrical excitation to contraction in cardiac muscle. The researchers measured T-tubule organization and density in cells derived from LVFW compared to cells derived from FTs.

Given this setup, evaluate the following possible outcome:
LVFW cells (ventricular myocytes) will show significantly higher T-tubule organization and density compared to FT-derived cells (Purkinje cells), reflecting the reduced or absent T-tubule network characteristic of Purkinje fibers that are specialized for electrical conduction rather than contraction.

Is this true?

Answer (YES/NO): YES